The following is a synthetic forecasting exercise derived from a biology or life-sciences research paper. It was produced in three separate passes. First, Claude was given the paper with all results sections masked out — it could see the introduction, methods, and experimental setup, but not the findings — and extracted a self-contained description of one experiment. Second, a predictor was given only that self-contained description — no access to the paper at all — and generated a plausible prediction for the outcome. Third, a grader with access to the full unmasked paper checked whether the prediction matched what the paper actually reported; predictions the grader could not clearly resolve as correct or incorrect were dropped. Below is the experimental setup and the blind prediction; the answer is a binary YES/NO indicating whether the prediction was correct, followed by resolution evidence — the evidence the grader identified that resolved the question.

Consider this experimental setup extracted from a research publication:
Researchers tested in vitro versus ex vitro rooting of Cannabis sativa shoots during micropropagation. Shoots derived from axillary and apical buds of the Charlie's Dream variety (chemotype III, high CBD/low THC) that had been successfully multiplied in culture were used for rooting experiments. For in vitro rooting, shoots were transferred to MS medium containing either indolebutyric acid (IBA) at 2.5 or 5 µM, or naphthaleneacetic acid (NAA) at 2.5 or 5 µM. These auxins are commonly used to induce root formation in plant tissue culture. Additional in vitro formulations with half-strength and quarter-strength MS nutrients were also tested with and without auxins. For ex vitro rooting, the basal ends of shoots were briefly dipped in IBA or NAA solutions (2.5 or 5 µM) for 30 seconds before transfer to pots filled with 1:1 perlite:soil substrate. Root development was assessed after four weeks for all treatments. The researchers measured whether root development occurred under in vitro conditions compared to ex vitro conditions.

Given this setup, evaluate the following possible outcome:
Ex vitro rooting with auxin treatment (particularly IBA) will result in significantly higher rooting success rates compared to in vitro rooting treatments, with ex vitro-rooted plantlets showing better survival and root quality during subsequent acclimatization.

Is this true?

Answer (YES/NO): NO